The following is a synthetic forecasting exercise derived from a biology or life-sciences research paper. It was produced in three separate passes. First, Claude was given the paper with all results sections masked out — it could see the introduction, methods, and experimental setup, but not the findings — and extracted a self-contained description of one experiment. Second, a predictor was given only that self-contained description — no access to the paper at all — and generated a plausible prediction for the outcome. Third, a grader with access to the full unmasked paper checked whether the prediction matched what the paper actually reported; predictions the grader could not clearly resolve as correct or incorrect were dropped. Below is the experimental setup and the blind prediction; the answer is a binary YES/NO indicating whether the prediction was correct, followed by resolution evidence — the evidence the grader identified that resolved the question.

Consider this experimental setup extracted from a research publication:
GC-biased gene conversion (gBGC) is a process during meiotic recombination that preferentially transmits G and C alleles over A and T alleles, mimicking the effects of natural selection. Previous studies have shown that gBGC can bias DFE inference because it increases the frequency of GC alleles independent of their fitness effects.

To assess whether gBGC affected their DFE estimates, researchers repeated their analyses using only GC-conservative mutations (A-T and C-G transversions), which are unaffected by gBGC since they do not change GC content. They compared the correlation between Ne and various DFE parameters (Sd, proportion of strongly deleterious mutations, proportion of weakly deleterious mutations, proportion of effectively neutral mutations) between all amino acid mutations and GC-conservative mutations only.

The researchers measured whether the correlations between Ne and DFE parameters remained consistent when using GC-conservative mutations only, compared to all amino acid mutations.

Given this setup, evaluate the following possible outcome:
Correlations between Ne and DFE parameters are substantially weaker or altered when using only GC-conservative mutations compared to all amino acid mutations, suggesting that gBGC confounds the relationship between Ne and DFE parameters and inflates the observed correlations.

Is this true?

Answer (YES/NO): NO